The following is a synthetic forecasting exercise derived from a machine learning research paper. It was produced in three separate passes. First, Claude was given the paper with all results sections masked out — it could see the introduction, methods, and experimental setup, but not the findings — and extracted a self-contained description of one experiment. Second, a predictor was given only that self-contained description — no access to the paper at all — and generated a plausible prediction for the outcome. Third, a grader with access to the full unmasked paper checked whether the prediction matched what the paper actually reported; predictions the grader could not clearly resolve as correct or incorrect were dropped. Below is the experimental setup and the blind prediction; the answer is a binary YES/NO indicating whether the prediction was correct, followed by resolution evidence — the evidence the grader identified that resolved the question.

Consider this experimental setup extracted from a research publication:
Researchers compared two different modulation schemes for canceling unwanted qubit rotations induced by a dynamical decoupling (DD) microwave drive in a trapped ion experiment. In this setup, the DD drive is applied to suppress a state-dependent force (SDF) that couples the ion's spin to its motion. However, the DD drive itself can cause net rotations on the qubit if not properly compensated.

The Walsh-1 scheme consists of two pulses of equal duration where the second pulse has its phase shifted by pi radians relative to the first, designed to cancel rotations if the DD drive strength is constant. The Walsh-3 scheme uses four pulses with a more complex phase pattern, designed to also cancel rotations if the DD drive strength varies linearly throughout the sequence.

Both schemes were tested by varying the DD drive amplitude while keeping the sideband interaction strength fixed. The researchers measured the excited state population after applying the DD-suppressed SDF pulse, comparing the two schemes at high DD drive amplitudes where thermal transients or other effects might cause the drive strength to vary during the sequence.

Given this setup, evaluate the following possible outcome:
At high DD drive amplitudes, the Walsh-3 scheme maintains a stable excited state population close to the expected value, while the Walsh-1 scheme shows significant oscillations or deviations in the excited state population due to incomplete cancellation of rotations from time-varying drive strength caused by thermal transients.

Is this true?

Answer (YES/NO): YES